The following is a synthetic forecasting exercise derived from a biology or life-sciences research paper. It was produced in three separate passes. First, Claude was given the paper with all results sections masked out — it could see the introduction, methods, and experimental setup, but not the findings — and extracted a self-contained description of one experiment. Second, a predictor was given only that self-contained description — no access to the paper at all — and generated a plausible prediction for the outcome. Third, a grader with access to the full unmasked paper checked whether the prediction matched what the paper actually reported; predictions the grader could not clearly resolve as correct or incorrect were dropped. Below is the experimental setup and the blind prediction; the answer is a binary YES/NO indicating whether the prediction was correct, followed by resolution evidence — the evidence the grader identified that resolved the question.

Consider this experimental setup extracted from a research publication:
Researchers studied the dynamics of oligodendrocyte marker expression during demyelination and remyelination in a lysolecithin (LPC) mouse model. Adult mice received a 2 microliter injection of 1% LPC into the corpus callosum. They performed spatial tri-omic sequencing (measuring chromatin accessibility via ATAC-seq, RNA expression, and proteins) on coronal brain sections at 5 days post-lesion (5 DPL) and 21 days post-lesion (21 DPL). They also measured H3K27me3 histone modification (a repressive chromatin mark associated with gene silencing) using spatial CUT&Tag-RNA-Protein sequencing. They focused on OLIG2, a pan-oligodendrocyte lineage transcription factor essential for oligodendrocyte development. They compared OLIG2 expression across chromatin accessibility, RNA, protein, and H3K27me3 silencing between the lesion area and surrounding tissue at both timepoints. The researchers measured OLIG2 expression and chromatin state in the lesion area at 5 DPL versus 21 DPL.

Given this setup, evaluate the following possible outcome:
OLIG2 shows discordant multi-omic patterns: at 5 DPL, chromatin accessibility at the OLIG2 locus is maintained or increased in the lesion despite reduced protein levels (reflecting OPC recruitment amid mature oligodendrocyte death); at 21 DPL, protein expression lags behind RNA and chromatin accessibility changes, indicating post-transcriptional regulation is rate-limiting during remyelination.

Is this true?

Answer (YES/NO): NO